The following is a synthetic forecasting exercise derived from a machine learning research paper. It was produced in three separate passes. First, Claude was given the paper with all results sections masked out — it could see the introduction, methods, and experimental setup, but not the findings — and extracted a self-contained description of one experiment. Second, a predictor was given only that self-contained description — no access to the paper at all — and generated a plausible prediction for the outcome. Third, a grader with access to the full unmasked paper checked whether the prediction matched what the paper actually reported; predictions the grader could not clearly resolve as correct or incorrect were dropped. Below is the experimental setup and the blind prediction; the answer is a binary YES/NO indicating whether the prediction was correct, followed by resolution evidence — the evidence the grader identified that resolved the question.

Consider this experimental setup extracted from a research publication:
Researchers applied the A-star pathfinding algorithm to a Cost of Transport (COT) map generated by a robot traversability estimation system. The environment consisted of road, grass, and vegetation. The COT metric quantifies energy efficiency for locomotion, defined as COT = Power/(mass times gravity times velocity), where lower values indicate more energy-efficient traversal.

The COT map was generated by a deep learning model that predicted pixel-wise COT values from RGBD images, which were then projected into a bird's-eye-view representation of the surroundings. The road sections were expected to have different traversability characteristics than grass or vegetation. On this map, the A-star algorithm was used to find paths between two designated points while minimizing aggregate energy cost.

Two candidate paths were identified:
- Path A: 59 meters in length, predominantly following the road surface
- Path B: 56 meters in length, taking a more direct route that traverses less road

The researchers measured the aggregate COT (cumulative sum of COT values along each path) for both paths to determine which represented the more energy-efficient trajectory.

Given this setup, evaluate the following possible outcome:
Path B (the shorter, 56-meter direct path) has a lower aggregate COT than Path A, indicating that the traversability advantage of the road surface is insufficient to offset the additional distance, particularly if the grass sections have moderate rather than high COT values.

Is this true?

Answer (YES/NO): NO